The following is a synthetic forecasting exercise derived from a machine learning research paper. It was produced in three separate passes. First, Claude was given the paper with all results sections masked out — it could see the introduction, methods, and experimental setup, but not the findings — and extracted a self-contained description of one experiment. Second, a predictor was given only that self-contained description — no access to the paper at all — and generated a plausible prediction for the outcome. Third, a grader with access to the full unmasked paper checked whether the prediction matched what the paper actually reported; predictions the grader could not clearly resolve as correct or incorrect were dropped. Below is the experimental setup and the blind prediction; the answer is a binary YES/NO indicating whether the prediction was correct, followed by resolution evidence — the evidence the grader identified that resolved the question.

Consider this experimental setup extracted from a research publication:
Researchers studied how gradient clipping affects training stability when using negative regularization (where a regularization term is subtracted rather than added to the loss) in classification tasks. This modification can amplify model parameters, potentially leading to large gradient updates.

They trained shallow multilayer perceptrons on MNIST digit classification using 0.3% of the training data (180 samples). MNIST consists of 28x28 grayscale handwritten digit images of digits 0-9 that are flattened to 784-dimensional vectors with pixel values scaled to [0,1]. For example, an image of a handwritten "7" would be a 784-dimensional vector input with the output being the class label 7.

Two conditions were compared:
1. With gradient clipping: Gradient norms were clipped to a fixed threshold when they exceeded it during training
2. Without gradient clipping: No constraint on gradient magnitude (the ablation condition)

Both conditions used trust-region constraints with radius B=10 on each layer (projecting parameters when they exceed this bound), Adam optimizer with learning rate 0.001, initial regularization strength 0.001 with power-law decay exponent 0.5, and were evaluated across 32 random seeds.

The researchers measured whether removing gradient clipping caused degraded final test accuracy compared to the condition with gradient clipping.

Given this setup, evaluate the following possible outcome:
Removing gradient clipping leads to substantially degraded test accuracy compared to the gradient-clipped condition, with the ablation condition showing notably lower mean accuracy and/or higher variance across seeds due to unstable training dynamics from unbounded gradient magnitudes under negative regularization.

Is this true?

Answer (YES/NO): NO